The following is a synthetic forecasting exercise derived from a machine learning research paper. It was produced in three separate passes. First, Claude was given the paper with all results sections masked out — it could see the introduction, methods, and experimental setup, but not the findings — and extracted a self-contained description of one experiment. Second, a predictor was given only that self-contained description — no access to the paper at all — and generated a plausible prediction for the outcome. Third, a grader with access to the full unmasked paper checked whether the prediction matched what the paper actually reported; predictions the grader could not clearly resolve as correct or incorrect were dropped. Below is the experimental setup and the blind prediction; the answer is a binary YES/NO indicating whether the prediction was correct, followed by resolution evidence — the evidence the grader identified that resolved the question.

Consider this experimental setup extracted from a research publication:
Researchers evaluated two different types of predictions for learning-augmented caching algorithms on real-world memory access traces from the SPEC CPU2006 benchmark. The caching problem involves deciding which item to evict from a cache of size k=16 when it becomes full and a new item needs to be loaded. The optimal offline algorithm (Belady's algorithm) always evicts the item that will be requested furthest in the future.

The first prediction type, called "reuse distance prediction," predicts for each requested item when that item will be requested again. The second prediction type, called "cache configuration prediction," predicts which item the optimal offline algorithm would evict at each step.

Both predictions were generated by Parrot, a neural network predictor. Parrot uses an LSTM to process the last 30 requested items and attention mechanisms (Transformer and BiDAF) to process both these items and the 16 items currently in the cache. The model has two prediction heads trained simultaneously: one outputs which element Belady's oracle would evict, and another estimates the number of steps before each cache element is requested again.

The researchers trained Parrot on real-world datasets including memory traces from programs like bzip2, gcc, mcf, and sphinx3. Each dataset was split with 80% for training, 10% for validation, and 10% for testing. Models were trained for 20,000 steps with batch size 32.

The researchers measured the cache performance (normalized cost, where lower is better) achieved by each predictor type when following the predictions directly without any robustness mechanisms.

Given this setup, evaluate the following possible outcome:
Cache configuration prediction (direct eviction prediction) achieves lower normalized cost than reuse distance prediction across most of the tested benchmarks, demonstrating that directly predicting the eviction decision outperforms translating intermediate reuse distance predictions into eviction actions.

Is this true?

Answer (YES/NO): YES